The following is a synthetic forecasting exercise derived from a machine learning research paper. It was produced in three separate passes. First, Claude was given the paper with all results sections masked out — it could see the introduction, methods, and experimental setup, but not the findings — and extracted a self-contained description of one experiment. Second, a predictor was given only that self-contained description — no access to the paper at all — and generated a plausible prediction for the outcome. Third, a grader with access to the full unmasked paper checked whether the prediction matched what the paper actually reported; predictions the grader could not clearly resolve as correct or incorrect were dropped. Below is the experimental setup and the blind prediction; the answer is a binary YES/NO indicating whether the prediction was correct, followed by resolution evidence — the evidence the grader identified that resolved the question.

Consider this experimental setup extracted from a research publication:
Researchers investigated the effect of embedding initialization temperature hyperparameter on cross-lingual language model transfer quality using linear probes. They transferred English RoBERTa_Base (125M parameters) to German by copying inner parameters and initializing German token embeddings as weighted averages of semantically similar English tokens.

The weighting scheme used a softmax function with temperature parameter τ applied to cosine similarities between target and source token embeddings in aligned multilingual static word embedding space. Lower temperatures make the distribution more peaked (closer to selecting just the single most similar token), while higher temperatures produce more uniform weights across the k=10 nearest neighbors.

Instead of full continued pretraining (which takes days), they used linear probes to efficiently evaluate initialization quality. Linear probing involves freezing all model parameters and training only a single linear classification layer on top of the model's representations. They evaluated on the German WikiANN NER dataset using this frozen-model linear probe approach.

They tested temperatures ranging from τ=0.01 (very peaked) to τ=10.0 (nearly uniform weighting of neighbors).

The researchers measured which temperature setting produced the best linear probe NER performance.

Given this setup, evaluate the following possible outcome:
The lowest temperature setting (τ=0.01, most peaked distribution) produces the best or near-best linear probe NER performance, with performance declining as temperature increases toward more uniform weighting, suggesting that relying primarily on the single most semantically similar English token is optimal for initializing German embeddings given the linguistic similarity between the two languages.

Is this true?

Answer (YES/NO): NO